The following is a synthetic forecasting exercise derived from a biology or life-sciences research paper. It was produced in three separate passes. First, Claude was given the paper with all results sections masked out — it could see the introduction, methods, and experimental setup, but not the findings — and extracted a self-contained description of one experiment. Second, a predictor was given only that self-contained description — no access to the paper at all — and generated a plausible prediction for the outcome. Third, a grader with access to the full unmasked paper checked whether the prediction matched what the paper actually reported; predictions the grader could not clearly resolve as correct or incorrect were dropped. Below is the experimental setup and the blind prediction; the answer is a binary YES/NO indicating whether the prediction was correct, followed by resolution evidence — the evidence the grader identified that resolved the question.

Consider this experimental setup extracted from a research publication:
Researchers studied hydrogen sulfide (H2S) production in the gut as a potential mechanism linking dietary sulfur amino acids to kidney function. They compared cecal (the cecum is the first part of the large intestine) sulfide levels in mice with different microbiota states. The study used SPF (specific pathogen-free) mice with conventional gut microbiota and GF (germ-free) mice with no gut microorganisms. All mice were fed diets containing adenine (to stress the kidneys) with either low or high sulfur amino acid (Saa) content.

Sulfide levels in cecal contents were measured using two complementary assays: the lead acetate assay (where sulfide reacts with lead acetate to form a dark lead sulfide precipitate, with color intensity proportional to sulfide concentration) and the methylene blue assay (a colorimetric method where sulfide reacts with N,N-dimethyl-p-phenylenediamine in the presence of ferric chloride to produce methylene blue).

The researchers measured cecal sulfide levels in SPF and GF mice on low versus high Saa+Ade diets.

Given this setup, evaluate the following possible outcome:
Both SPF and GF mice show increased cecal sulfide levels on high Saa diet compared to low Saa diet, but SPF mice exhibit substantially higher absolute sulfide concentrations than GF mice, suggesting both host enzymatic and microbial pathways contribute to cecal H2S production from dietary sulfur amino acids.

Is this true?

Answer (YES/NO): NO